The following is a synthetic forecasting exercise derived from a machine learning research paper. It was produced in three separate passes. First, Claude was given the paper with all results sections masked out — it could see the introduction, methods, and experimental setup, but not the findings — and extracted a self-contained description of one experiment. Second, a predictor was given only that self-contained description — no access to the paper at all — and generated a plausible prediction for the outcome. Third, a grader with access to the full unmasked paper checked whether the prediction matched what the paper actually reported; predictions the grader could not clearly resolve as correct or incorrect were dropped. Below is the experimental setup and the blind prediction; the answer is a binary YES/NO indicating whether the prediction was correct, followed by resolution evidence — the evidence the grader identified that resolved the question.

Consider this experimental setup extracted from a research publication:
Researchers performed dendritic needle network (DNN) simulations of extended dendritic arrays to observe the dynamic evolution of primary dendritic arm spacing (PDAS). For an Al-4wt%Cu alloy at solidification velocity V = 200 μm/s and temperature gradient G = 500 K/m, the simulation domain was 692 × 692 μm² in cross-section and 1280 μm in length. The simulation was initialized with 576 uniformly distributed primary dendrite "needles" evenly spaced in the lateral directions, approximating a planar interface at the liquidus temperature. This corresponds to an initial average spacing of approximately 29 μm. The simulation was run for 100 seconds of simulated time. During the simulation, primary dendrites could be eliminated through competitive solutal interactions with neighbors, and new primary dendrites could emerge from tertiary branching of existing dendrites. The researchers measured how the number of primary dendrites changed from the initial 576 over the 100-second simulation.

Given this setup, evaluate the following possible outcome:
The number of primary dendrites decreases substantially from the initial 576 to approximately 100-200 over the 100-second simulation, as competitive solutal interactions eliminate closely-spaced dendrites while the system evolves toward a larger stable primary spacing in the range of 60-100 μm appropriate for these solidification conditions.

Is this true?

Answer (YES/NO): NO